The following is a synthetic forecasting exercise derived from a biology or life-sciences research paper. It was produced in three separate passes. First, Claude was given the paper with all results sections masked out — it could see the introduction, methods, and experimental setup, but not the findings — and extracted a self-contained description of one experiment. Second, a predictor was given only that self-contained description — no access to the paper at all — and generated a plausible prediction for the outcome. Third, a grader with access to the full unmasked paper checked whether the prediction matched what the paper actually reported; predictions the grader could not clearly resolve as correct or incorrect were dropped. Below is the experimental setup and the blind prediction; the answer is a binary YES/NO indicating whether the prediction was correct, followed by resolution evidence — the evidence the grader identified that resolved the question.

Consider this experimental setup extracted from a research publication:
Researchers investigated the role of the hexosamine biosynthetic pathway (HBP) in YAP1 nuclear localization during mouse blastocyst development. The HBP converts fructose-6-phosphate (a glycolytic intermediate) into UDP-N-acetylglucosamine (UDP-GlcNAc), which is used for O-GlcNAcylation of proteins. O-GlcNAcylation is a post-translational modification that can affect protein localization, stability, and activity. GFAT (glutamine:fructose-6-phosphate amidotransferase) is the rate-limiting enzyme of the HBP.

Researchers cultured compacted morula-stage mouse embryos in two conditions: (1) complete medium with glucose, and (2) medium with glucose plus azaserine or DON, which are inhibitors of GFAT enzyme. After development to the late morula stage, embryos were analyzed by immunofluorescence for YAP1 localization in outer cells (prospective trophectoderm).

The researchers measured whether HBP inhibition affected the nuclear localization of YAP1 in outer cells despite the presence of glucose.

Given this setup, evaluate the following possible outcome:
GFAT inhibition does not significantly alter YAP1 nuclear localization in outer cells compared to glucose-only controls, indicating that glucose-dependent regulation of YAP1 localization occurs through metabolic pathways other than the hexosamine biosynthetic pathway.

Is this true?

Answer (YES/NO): NO